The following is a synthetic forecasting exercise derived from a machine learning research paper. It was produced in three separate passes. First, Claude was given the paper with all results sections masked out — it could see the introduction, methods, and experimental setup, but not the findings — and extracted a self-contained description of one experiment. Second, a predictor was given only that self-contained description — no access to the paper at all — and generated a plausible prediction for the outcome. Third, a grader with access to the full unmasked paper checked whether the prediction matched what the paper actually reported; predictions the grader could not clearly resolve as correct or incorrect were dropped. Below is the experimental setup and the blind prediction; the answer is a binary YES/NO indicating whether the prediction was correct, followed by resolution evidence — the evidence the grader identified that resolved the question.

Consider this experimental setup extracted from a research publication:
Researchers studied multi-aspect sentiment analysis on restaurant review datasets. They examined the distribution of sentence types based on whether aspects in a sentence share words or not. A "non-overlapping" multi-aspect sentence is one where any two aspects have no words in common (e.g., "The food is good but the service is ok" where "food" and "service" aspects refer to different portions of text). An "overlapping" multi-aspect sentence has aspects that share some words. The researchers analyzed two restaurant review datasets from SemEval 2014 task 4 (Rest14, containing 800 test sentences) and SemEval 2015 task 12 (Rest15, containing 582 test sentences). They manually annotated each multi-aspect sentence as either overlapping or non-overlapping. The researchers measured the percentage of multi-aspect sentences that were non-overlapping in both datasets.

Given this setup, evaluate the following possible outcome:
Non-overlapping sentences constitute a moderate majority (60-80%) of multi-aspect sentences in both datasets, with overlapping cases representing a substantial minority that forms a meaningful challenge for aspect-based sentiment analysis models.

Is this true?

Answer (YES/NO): NO